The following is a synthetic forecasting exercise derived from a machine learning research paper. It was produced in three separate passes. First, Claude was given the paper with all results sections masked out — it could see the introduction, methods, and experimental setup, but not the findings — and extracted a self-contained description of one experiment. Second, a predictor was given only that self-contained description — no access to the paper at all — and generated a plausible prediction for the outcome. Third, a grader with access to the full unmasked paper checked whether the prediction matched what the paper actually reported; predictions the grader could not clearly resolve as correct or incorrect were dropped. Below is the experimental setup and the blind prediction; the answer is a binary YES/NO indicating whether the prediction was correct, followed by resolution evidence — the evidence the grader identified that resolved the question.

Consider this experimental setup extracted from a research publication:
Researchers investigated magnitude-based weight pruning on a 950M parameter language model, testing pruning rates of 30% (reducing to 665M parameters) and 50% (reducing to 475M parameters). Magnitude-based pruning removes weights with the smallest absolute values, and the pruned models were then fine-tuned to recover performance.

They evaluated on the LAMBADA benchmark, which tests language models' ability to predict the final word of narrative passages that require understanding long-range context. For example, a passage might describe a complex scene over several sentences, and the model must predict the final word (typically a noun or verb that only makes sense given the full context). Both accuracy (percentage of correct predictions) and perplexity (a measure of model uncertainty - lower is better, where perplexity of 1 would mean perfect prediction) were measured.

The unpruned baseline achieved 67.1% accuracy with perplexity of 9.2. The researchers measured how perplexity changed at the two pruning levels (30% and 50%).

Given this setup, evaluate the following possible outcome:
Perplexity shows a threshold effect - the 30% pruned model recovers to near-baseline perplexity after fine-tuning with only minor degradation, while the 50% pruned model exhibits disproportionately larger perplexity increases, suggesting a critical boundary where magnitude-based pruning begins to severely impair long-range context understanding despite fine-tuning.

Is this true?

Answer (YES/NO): NO